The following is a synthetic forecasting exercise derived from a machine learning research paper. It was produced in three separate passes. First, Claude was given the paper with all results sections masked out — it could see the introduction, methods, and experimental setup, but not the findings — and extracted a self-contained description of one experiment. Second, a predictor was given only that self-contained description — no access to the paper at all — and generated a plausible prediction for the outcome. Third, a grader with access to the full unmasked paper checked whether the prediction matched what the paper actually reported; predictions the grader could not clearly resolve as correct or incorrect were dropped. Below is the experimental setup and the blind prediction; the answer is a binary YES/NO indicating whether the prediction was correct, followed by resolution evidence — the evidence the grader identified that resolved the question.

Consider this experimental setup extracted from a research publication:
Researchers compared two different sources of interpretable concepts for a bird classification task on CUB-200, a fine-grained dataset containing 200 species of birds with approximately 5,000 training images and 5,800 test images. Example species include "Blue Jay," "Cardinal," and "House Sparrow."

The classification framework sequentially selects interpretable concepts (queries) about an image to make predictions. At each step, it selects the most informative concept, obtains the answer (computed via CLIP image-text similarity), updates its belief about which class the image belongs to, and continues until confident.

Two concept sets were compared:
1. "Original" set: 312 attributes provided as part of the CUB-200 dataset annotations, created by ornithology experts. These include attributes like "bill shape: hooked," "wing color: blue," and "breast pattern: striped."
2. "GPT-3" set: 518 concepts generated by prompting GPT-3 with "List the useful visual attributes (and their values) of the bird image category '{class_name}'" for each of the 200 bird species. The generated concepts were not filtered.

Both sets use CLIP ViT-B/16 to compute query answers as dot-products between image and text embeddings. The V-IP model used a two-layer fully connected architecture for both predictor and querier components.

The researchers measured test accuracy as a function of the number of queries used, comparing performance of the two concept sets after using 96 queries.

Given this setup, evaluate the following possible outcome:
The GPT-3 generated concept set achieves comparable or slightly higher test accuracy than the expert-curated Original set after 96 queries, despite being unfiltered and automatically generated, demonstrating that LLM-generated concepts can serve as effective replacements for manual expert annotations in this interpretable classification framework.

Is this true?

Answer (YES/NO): NO